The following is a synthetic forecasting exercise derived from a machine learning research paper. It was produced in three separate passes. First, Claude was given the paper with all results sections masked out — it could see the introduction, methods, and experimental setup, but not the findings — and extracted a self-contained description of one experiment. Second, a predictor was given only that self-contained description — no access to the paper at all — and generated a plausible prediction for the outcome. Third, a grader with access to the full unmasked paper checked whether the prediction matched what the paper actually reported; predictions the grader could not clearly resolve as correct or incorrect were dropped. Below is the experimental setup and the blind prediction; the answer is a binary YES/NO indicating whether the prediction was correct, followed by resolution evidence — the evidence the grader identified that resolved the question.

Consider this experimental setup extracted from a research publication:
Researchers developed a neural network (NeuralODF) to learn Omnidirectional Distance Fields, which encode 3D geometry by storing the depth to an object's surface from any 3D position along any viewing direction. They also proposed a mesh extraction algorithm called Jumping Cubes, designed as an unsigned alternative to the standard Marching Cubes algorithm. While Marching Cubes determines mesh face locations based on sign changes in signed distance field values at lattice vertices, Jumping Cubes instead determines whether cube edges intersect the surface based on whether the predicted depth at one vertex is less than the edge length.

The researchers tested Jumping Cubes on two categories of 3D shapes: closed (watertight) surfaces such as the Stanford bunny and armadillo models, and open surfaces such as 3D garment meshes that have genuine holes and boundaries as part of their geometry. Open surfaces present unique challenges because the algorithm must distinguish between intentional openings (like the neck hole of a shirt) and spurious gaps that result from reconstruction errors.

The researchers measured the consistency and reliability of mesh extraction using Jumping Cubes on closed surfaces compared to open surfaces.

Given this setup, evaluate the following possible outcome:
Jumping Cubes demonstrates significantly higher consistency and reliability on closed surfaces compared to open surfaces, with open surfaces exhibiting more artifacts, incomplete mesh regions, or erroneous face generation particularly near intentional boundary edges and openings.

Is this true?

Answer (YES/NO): YES